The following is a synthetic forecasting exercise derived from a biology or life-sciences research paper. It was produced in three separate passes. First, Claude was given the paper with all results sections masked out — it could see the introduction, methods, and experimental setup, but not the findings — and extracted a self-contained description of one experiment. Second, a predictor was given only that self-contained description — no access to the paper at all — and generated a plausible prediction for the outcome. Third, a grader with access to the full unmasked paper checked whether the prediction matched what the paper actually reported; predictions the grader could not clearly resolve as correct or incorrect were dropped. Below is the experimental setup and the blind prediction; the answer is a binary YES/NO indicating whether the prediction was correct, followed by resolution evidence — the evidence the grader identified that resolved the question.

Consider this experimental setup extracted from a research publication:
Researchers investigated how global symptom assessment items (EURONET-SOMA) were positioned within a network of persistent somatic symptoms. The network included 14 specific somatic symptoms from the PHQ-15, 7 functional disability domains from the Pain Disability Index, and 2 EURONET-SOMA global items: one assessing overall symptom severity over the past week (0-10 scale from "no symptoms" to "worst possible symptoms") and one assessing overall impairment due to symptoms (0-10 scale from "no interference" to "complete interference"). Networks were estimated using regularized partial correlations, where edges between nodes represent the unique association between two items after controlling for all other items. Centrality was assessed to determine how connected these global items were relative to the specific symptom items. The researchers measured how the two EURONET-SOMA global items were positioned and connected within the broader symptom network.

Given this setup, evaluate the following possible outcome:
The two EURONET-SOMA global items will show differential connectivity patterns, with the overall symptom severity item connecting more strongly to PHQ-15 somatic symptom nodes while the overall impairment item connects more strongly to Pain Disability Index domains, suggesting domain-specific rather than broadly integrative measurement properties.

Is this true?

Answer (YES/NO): NO